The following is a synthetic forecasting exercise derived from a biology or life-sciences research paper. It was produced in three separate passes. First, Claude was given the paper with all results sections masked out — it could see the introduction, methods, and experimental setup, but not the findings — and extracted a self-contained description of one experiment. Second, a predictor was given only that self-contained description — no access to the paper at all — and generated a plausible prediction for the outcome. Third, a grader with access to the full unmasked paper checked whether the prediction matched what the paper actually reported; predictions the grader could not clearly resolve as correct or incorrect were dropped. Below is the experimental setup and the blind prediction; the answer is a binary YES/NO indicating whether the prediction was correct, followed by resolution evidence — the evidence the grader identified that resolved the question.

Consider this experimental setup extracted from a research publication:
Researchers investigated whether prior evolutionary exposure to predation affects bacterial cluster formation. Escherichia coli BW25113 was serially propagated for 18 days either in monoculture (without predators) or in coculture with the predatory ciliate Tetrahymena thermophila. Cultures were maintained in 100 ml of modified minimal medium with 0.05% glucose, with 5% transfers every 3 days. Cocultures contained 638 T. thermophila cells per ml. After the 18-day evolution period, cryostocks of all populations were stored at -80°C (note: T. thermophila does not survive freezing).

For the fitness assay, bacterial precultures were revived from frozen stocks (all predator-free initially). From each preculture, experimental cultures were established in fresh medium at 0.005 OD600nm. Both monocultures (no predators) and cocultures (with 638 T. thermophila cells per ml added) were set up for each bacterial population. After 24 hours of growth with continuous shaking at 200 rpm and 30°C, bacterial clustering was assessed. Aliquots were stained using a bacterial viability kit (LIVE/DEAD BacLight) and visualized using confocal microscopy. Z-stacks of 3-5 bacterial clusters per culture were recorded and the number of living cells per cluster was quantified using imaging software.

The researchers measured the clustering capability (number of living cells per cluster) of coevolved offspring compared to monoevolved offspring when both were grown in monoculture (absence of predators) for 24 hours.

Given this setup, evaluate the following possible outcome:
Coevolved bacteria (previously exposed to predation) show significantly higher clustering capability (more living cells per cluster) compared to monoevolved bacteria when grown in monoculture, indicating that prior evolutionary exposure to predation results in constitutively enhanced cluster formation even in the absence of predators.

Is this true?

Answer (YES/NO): YES